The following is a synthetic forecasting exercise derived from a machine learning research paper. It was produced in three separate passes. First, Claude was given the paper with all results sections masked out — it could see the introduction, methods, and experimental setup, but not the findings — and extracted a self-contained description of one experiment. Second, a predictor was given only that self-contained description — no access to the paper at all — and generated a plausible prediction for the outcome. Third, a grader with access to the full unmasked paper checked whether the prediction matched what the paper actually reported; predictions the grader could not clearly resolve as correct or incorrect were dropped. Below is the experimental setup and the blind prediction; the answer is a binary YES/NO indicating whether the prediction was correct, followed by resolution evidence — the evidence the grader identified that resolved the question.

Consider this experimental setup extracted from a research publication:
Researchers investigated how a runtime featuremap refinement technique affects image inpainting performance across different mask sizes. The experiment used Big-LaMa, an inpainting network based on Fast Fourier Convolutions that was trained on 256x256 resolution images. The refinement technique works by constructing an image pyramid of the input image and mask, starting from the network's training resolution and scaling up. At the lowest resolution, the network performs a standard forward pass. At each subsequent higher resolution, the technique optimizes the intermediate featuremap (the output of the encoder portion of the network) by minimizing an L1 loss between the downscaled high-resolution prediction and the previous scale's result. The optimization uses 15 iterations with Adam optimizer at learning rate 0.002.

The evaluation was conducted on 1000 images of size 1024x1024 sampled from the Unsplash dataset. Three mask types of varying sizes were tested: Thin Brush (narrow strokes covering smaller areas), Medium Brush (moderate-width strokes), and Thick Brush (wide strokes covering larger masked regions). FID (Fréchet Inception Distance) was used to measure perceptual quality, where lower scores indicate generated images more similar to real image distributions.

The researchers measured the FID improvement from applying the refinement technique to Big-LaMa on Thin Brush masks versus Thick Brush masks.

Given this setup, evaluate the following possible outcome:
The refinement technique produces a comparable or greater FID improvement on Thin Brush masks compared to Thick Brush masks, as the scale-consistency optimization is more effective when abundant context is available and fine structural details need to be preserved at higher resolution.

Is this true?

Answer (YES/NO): NO